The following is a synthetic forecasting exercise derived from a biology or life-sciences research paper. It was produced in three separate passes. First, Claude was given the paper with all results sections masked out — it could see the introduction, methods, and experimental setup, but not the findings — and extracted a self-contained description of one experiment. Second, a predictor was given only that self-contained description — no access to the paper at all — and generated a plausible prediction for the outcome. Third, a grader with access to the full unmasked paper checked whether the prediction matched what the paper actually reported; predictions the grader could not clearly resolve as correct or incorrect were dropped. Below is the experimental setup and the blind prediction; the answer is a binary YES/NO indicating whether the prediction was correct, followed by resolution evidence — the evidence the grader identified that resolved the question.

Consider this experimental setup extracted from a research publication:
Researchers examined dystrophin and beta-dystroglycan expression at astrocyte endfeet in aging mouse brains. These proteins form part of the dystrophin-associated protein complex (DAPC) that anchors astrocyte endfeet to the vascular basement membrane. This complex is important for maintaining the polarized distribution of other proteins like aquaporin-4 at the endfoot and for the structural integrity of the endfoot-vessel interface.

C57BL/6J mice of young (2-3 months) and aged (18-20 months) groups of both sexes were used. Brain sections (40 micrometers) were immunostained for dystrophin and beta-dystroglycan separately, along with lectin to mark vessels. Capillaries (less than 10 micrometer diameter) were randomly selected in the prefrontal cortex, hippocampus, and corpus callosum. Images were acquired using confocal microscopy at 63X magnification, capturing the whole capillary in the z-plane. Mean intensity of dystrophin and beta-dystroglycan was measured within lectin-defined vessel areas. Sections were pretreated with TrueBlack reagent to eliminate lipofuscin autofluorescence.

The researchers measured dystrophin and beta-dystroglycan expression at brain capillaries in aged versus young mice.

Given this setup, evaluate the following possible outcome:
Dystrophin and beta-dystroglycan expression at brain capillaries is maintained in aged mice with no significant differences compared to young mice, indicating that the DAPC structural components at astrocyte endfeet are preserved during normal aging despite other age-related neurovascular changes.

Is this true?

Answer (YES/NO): NO